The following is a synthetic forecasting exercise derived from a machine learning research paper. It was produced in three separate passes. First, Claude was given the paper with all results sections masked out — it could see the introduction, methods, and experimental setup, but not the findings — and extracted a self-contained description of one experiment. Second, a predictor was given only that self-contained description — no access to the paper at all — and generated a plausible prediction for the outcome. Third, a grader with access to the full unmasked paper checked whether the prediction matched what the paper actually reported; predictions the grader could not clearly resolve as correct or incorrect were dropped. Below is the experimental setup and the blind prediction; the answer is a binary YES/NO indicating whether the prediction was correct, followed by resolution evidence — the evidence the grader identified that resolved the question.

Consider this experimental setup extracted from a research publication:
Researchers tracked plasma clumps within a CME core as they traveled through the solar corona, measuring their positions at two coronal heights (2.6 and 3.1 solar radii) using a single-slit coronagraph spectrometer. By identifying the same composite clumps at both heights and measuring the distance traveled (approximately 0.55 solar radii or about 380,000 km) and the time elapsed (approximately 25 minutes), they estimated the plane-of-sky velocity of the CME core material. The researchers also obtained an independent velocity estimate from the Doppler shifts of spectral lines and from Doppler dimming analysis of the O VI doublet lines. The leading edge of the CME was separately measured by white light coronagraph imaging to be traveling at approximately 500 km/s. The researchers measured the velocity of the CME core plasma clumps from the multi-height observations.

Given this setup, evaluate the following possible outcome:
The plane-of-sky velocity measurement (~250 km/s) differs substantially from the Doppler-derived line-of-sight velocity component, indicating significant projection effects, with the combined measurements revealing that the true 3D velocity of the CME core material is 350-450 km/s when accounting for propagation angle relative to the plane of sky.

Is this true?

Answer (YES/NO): NO